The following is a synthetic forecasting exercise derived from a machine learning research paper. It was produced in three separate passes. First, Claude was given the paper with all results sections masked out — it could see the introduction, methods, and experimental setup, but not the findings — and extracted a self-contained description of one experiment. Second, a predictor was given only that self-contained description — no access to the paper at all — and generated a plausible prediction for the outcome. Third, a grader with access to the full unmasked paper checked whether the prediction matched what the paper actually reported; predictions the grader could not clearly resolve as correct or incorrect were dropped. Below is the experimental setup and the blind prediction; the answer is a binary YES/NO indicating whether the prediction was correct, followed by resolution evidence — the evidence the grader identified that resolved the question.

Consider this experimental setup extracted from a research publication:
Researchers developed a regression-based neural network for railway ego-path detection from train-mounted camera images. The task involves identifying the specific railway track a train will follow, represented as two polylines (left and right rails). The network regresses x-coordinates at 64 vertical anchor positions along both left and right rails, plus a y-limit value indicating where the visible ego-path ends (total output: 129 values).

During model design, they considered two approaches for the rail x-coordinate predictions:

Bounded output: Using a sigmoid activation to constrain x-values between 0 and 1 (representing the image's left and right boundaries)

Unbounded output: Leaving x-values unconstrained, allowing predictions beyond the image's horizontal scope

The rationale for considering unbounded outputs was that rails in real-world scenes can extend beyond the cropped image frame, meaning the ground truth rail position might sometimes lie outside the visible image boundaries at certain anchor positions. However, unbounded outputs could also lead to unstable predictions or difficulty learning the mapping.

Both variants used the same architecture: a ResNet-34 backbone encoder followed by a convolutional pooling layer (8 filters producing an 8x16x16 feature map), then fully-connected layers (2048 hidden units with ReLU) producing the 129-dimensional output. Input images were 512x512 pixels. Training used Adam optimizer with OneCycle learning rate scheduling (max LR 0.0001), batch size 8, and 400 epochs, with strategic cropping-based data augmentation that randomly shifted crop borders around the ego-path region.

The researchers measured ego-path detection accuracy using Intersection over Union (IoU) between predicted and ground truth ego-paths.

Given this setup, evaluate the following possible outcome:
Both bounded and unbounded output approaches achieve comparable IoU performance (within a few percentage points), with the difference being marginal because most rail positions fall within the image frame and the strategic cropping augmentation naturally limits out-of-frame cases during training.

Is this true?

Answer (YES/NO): NO